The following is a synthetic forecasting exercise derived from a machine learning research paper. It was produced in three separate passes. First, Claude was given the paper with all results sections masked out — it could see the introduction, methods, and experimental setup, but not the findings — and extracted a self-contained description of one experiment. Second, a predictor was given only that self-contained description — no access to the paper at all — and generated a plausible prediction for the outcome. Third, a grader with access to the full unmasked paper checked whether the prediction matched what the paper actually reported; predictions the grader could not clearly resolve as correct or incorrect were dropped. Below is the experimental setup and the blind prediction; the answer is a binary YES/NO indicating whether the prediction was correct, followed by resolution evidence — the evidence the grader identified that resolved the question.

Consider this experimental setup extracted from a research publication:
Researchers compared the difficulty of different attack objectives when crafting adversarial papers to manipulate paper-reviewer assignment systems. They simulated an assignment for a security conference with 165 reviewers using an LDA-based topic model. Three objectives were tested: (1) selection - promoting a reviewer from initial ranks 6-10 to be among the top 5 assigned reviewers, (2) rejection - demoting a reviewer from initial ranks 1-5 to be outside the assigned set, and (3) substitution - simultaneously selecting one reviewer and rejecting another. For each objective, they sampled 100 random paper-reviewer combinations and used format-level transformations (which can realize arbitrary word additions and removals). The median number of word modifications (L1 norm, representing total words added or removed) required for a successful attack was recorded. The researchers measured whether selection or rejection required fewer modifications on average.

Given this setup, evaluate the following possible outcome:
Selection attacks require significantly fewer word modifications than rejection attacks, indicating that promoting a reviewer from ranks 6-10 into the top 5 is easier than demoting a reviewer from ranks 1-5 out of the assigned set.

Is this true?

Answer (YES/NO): YES